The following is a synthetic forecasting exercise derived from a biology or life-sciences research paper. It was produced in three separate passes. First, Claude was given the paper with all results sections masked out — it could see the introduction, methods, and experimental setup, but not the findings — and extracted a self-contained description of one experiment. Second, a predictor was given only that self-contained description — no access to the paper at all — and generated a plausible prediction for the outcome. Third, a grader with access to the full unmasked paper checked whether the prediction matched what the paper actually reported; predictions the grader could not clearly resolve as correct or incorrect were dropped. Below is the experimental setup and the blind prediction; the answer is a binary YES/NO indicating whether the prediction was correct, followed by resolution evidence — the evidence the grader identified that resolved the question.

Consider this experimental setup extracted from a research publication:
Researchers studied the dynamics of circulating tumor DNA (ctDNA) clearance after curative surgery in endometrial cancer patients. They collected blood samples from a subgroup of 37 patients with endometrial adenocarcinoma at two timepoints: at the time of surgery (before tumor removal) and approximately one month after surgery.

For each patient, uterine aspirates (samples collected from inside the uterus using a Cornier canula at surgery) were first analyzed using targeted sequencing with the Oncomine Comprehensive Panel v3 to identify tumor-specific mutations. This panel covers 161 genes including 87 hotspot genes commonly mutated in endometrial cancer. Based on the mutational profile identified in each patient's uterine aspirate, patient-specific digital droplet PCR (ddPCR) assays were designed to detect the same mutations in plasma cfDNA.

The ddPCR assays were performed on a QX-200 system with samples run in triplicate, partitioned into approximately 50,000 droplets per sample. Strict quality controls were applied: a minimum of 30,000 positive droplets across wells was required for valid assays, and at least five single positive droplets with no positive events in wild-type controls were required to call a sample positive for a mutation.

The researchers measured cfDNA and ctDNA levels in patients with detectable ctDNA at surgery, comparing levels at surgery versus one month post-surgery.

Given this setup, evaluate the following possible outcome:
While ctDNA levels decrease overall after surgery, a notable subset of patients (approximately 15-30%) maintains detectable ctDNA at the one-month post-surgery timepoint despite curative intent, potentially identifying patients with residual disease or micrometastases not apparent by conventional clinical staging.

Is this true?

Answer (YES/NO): NO